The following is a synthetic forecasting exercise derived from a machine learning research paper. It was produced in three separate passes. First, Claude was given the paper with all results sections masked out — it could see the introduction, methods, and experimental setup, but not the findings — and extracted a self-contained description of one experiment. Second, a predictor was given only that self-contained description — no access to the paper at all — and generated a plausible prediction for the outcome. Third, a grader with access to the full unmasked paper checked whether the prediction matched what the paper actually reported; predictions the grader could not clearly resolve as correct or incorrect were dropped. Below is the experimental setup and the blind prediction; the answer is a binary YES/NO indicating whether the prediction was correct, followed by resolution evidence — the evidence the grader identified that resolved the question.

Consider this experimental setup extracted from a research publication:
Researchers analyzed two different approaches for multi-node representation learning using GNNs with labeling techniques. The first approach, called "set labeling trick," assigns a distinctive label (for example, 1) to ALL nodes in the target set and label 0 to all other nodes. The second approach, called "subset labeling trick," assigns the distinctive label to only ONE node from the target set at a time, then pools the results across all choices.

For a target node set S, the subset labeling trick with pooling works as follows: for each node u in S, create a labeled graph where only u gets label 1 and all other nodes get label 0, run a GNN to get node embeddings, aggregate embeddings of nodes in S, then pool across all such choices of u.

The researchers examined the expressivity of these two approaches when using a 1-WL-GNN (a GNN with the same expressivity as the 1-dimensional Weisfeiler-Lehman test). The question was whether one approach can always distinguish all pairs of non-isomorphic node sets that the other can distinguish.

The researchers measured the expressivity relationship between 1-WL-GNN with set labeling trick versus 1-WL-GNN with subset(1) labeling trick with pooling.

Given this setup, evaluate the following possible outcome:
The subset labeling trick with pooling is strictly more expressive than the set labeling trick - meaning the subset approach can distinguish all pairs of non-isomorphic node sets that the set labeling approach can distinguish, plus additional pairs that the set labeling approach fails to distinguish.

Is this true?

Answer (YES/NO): NO